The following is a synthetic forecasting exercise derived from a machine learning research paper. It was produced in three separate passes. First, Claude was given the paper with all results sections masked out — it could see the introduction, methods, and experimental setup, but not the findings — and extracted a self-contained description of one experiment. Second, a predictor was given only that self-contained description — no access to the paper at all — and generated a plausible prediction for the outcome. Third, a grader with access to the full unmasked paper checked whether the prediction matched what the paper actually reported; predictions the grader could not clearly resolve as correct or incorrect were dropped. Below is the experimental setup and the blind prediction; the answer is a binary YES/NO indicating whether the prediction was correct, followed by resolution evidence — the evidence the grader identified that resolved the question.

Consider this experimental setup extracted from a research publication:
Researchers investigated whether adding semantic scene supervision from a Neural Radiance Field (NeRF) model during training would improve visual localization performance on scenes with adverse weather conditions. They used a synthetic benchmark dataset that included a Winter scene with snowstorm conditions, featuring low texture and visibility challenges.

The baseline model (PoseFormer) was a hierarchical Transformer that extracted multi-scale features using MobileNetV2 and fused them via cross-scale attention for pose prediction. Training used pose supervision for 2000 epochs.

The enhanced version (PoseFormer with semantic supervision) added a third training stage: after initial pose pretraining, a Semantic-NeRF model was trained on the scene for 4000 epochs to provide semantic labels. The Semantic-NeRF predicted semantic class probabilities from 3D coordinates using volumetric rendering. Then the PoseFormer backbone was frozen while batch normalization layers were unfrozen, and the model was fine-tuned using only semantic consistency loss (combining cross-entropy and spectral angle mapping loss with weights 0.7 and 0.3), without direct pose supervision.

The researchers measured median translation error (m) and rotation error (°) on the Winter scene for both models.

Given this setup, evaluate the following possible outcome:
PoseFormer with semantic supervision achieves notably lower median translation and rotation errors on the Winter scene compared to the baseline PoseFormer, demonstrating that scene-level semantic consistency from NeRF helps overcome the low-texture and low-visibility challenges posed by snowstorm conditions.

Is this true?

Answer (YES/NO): NO